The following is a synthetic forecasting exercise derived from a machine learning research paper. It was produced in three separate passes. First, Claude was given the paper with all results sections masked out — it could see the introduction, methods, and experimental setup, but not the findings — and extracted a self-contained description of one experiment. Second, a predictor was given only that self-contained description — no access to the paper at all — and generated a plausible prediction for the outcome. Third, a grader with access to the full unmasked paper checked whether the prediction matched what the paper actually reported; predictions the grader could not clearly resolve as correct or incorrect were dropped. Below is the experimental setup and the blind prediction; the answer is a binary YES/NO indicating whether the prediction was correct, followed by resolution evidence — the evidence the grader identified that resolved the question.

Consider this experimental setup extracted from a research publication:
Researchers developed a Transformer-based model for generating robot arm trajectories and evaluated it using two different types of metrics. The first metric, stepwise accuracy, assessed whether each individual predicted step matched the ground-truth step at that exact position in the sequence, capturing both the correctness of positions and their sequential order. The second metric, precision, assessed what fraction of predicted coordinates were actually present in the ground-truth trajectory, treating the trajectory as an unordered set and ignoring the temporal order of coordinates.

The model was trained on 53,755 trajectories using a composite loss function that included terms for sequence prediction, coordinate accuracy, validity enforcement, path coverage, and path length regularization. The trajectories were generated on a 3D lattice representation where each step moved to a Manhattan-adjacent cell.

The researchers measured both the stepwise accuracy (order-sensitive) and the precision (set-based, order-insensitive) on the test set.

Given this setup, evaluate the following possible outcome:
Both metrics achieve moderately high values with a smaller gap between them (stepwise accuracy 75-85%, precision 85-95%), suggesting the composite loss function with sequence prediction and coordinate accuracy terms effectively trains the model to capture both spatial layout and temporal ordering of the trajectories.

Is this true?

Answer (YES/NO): NO